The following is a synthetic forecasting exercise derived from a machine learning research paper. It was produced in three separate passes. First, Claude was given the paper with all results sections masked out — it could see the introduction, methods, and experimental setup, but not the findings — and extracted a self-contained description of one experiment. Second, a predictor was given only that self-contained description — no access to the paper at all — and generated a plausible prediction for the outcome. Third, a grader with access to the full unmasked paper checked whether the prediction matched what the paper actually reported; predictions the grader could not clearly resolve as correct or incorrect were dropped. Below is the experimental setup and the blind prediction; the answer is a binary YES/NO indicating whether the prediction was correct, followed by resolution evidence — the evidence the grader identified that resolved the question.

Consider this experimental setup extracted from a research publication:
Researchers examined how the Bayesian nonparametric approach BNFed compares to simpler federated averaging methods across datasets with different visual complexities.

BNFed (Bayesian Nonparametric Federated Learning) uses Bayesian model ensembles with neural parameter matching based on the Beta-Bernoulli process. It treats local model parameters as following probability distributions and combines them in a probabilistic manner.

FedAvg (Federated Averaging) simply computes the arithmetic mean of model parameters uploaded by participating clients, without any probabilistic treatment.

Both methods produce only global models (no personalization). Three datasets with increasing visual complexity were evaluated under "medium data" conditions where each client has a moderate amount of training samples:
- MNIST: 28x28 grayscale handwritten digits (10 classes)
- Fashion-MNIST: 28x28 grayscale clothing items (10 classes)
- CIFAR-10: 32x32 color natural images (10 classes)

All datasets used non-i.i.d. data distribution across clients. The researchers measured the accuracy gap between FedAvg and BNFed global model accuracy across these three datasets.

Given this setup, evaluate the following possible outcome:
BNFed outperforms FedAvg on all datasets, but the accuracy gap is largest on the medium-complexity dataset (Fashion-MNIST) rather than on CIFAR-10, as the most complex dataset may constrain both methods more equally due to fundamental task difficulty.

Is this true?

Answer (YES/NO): NO